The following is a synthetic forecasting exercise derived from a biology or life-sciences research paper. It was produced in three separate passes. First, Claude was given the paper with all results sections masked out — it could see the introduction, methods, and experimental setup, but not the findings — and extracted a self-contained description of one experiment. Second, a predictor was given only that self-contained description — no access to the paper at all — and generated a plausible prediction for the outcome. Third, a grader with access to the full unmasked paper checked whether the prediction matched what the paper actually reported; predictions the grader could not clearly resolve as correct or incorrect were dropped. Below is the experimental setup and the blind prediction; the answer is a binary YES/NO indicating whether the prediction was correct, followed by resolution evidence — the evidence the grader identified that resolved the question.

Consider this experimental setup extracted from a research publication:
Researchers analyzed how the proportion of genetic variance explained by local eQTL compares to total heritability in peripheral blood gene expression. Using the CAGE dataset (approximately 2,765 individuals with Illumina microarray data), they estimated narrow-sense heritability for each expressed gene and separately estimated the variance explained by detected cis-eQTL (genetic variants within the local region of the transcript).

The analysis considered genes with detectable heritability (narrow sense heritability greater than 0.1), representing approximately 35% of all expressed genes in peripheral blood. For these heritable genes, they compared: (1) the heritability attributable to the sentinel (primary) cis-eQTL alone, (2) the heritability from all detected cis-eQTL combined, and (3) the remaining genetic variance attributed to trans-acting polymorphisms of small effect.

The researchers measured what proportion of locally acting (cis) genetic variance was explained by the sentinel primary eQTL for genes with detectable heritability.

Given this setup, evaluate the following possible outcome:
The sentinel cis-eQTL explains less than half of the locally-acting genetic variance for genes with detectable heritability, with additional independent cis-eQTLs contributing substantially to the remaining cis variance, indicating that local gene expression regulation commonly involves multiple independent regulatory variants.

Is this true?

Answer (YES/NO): NO